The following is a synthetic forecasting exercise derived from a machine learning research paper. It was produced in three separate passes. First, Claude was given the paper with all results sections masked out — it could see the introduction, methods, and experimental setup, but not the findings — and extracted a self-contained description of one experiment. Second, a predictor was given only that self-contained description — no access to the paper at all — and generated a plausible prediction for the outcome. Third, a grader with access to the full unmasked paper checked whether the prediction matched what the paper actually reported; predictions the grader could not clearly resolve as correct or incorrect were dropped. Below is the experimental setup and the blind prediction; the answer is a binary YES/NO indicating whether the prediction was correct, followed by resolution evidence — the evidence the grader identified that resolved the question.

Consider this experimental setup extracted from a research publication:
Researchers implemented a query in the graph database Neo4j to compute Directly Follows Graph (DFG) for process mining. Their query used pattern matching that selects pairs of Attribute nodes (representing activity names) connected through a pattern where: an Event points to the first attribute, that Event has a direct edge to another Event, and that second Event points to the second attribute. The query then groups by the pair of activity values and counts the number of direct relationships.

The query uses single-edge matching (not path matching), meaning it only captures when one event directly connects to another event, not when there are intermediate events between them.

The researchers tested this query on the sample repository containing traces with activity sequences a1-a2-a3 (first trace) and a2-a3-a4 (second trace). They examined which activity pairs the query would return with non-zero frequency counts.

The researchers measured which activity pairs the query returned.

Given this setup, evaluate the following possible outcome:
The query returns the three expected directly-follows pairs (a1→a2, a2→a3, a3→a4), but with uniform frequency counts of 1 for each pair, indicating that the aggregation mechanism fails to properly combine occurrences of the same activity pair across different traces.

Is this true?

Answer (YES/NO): NO